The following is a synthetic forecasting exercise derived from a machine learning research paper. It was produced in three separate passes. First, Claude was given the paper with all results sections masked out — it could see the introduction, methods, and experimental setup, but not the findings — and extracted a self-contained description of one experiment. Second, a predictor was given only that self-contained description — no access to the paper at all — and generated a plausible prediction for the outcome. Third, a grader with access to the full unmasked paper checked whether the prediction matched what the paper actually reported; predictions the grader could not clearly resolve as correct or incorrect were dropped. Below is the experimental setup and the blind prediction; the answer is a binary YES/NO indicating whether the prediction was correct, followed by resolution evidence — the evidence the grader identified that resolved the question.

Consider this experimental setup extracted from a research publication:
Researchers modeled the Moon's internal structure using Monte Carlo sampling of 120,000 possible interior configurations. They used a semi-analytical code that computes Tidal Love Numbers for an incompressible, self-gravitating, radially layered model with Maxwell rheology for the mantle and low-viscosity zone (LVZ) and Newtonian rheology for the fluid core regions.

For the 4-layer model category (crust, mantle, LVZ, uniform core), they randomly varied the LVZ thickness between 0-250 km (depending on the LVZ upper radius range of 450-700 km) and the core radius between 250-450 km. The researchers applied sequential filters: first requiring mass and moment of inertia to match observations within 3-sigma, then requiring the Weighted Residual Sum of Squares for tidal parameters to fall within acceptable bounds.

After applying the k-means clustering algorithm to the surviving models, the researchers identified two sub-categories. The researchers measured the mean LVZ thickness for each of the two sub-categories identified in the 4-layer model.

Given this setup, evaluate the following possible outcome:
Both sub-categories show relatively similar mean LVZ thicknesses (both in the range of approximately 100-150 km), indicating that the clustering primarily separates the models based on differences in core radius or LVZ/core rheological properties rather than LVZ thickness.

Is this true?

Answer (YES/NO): NO